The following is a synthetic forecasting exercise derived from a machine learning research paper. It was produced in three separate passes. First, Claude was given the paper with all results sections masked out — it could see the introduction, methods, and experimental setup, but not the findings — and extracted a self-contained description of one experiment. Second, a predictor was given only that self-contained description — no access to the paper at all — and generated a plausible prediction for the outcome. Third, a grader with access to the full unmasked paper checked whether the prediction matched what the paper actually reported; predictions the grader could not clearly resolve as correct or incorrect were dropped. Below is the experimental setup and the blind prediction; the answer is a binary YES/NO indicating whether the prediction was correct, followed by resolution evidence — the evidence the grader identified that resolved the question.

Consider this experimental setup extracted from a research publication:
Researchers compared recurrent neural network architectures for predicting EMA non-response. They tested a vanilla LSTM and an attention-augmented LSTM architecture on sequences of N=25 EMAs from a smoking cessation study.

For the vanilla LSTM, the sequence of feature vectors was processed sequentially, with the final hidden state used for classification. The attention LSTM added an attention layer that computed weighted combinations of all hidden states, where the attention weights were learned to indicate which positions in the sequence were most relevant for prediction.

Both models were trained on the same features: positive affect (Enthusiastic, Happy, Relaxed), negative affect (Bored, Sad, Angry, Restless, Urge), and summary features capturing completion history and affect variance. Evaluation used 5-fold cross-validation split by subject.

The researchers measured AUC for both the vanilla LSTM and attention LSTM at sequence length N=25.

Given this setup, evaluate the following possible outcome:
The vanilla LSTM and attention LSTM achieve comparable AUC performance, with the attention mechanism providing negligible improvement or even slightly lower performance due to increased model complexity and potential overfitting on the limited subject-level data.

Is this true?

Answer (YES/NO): YES